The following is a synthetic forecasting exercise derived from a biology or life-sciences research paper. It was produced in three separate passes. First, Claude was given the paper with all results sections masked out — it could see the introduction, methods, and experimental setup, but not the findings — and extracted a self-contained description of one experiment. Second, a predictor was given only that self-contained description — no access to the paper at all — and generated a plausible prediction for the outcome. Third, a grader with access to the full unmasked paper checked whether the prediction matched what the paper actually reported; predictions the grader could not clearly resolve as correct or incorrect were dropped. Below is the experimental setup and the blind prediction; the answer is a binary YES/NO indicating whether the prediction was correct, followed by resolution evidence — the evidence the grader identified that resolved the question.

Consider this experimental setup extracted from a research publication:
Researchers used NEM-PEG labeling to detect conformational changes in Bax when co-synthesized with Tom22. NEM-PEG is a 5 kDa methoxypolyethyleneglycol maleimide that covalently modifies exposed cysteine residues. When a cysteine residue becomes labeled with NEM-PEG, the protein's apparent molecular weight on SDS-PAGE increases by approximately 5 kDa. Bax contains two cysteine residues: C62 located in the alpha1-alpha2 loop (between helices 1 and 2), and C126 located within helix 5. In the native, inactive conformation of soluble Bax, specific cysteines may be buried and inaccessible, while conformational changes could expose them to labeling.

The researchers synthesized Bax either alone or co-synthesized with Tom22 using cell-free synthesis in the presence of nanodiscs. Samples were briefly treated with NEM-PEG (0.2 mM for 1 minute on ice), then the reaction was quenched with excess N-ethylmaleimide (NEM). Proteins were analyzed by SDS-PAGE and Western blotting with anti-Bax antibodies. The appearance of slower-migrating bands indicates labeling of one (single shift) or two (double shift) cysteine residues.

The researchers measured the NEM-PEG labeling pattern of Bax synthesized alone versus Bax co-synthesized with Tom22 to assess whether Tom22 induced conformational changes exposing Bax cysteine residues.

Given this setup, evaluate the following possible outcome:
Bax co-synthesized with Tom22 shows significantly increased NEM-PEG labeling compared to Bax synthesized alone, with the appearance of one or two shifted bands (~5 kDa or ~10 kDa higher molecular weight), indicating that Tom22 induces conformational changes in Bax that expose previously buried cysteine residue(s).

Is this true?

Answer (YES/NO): NO